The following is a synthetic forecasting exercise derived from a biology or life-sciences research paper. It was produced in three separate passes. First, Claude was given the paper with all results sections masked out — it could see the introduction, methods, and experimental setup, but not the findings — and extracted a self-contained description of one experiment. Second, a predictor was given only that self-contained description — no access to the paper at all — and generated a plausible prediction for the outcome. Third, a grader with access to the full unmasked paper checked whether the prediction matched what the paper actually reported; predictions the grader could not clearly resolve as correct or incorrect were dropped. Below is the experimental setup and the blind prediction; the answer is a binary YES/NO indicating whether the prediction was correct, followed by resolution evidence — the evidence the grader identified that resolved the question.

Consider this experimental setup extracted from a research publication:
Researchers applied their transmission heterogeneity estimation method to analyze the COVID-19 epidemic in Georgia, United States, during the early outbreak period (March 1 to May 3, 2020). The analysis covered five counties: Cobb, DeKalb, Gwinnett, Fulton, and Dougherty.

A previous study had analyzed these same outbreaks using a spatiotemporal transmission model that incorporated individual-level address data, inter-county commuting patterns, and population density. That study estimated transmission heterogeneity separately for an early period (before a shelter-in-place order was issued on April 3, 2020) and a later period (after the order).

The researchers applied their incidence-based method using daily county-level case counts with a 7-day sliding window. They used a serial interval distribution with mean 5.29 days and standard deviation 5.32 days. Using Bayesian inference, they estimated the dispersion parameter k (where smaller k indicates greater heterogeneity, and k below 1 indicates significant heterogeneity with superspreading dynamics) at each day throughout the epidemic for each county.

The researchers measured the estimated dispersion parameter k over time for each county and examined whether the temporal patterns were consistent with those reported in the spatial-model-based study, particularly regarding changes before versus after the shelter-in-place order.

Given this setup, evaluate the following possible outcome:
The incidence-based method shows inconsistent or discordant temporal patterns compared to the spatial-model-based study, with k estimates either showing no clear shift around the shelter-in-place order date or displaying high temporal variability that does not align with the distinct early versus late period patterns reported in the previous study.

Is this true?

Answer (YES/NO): NO